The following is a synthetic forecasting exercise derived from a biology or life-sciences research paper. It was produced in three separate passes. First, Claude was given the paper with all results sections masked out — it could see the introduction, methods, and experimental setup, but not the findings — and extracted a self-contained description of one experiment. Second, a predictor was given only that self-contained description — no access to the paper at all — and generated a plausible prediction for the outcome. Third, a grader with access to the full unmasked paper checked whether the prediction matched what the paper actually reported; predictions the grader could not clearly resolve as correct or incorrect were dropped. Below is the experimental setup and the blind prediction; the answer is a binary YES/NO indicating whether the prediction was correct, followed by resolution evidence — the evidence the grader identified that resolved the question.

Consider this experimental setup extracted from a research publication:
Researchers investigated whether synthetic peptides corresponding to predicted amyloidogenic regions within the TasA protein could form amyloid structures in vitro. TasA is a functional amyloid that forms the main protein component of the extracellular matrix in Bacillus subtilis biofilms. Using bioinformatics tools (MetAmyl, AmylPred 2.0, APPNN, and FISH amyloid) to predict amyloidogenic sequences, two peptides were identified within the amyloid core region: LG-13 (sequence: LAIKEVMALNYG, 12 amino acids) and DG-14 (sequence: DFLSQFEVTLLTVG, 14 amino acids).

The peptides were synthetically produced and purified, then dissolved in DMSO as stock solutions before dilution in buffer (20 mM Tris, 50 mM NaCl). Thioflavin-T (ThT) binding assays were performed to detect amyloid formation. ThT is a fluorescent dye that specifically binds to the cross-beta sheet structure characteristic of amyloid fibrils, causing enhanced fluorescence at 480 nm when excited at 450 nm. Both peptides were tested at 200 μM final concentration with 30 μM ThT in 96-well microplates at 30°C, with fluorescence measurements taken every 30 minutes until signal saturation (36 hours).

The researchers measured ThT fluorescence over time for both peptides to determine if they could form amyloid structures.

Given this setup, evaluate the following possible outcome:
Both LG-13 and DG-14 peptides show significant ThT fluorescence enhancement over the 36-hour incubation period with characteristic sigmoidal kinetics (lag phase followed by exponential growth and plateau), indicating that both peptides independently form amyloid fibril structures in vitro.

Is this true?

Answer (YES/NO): NO